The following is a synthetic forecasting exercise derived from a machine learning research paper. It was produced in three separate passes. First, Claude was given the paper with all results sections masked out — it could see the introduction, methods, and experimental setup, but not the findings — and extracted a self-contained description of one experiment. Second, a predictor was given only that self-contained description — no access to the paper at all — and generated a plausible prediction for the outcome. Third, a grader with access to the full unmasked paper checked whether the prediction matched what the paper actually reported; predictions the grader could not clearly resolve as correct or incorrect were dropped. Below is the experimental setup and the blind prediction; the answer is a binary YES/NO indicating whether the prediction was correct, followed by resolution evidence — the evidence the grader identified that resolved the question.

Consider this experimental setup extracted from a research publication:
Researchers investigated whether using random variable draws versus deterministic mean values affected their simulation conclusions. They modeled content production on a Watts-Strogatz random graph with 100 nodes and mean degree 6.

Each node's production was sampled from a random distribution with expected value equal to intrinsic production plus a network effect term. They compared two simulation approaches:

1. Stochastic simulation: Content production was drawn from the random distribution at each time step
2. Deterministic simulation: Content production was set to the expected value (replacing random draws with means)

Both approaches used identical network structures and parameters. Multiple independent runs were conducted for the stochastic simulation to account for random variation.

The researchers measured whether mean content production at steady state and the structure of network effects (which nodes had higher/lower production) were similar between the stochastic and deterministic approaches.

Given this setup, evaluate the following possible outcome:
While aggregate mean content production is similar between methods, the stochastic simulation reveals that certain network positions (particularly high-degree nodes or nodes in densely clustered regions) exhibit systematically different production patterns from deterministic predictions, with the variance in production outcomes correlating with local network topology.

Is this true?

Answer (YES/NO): NO